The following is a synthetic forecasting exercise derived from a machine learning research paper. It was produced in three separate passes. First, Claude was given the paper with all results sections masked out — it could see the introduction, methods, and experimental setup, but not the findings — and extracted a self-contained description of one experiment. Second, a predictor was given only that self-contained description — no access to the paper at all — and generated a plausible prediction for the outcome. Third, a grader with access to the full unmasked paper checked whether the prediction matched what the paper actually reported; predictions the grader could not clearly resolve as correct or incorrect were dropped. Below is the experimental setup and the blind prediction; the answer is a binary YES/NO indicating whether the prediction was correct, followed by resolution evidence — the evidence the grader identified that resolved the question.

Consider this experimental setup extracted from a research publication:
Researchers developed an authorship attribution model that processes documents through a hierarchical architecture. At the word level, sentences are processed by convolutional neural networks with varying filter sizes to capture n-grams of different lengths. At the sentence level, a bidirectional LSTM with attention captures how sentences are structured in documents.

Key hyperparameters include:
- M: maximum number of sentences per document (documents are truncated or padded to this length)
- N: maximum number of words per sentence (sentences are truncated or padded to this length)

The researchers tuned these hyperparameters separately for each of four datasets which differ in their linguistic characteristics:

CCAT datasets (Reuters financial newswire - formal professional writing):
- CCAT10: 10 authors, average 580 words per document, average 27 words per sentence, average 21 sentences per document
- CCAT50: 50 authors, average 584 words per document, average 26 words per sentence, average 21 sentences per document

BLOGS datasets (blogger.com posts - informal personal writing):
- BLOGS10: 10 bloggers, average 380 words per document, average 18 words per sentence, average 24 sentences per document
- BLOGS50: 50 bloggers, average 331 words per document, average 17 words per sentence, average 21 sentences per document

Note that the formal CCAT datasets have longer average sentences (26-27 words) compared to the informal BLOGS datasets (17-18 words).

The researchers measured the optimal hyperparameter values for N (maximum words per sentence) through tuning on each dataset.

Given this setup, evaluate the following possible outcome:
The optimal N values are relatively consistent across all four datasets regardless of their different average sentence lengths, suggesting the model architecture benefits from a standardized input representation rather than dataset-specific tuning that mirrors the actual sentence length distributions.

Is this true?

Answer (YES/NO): YES